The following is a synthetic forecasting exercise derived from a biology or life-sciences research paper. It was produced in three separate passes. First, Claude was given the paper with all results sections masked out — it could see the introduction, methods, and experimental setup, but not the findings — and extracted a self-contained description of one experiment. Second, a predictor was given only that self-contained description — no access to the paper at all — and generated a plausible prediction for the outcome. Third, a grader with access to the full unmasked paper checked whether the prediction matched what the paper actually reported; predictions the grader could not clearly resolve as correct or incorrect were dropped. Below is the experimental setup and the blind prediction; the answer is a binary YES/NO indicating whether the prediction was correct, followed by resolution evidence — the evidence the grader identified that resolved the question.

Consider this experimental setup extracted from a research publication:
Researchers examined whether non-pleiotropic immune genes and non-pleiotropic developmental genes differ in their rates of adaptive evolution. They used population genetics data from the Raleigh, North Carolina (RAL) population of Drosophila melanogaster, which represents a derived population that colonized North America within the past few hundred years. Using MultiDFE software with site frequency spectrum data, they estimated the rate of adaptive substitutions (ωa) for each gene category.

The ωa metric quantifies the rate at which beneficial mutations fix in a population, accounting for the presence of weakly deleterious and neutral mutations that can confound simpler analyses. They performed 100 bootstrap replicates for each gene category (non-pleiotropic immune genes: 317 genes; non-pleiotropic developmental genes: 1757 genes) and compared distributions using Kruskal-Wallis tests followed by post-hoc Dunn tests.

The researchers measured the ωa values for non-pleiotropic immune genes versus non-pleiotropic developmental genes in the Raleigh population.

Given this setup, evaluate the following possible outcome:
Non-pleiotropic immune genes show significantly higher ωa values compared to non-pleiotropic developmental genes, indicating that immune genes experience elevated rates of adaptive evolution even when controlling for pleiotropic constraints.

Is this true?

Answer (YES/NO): YES